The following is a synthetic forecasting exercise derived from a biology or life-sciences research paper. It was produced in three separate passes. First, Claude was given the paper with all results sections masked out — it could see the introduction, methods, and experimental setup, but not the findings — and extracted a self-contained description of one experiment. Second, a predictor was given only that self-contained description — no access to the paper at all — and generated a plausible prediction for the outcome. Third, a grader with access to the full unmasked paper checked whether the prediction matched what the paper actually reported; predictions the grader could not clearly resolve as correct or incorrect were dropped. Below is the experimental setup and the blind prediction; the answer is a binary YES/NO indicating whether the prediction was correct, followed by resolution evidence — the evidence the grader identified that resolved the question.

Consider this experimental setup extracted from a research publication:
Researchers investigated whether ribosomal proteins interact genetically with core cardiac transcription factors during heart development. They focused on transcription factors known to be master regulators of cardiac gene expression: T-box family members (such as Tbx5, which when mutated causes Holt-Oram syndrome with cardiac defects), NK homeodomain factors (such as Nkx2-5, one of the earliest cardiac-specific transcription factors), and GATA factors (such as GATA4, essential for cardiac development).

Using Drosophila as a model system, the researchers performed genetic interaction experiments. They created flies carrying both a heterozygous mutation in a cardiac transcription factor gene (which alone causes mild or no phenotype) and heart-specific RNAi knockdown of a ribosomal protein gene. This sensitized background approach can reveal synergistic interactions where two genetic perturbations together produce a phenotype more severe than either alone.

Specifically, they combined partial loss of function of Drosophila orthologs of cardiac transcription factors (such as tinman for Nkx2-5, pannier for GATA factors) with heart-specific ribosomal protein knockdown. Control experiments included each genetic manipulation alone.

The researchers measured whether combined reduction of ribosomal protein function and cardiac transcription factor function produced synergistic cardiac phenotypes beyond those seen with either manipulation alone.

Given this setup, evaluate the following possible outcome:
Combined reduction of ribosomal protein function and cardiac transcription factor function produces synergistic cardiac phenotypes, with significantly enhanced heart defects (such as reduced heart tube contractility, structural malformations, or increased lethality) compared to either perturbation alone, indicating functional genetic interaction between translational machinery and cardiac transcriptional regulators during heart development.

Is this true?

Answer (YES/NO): YES